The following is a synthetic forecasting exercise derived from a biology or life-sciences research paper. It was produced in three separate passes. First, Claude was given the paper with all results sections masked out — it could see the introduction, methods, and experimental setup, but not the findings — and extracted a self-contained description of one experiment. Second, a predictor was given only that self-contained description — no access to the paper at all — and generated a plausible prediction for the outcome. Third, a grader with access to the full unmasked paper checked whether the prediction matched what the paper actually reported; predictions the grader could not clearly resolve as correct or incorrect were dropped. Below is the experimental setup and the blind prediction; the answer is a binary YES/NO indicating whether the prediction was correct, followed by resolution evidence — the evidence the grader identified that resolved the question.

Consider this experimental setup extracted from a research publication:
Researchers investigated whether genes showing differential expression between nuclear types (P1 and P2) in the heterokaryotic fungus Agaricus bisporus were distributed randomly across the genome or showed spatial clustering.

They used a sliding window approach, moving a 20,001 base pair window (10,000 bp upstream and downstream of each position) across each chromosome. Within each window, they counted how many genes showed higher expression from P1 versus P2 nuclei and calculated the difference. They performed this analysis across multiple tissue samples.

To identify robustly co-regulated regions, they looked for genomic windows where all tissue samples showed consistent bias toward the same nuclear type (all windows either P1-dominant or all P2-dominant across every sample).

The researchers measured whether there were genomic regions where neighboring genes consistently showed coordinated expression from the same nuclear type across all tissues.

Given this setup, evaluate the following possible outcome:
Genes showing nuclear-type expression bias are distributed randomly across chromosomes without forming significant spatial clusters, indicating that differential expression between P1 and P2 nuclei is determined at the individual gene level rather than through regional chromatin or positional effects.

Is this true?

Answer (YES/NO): NO